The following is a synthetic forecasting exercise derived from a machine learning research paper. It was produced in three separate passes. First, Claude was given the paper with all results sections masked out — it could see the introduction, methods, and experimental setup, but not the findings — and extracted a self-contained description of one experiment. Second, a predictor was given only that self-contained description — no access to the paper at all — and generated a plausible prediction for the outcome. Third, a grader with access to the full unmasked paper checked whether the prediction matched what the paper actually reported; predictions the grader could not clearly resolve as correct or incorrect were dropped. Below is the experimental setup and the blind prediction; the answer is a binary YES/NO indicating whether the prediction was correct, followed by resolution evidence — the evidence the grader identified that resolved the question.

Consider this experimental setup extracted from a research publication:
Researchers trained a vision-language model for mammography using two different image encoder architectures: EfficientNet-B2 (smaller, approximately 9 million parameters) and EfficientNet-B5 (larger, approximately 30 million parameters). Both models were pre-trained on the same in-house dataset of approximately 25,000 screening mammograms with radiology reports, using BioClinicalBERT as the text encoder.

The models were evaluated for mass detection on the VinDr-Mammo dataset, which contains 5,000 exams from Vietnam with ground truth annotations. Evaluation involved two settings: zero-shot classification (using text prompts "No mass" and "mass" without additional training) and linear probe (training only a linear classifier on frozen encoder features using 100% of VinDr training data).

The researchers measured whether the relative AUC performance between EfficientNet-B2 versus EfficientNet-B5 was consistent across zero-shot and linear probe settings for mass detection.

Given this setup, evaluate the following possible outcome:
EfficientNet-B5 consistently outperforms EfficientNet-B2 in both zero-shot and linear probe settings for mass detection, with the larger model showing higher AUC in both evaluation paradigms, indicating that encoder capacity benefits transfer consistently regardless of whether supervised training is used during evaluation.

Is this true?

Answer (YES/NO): NO